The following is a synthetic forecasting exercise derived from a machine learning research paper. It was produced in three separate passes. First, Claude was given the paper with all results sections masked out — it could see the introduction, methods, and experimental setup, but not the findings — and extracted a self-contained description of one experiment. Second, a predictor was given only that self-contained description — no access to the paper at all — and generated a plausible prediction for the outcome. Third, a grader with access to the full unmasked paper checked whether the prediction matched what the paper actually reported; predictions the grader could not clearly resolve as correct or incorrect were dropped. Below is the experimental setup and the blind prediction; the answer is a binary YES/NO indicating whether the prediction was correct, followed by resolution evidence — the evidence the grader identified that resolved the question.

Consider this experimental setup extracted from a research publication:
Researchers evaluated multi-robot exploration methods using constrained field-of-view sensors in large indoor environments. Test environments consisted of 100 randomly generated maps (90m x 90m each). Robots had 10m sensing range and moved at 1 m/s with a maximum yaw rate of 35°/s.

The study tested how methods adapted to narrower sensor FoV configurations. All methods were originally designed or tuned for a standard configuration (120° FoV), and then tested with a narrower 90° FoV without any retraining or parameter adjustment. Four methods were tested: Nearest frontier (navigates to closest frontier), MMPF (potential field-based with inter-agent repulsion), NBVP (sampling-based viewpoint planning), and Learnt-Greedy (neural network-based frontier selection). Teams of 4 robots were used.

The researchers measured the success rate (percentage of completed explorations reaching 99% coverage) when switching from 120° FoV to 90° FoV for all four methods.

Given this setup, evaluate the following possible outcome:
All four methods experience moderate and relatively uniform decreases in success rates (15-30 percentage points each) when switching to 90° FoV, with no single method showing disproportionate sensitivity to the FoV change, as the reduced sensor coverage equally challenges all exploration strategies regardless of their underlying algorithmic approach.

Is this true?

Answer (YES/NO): NO